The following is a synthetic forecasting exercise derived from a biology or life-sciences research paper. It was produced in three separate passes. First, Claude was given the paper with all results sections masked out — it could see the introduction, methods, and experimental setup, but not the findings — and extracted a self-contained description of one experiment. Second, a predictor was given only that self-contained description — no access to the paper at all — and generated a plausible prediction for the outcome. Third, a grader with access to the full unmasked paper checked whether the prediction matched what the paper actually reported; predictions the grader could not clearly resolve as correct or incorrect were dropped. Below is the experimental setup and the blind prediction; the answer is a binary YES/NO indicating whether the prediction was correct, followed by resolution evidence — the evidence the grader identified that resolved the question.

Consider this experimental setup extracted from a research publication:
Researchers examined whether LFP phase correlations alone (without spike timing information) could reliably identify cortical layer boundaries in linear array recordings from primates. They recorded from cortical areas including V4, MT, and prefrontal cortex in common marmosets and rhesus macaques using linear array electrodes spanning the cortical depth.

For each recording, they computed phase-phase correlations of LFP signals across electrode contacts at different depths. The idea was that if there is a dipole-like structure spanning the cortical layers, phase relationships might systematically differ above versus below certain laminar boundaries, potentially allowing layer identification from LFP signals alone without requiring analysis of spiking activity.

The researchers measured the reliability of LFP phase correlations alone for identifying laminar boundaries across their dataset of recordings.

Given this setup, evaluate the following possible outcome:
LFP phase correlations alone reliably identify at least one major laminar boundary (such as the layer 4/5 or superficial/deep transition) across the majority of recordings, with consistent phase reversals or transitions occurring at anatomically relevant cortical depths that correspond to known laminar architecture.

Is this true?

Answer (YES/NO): NO